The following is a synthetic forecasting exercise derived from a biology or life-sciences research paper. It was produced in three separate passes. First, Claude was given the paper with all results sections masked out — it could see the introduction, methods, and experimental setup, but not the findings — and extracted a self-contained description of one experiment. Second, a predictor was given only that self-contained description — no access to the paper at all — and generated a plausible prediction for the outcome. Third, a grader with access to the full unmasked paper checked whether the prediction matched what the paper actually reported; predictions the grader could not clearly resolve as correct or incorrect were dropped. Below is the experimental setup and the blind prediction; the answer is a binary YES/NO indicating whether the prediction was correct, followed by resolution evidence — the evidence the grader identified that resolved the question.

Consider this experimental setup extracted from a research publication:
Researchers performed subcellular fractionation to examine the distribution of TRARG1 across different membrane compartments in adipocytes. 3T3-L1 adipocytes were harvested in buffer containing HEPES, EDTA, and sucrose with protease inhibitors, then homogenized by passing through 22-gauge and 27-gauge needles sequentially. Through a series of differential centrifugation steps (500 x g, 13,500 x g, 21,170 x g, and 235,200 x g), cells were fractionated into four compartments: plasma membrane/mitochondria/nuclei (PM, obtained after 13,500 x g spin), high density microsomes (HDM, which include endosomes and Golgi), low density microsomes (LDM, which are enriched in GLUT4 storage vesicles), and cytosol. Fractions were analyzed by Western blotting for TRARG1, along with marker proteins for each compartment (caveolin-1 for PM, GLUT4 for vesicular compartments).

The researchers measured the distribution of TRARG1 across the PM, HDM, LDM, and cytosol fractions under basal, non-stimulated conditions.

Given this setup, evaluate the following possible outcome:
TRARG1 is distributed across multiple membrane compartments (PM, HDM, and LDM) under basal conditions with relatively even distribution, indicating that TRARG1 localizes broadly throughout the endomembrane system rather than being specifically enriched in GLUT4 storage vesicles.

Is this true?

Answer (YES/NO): NO